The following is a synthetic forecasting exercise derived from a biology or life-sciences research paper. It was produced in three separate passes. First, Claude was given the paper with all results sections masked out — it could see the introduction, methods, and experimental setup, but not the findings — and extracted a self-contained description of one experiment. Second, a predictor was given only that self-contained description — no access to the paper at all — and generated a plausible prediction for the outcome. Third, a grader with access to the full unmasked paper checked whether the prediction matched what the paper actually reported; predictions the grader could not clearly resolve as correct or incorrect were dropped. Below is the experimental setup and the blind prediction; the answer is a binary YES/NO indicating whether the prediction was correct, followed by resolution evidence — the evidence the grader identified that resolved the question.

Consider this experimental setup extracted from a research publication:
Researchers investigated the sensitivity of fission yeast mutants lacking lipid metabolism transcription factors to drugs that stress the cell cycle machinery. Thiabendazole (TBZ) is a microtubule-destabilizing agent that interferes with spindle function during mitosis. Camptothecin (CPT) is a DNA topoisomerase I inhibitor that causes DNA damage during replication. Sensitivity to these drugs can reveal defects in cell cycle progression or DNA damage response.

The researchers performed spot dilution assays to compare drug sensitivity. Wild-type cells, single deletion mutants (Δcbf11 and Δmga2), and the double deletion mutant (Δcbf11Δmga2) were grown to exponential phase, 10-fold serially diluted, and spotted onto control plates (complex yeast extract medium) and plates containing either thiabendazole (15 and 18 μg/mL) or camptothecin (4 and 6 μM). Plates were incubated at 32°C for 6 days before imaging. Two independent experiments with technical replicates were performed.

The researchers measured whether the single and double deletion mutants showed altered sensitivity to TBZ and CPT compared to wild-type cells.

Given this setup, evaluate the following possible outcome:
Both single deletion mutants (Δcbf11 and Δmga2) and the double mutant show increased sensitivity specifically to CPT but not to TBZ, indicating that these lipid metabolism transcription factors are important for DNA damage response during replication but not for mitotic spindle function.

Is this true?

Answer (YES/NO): NO